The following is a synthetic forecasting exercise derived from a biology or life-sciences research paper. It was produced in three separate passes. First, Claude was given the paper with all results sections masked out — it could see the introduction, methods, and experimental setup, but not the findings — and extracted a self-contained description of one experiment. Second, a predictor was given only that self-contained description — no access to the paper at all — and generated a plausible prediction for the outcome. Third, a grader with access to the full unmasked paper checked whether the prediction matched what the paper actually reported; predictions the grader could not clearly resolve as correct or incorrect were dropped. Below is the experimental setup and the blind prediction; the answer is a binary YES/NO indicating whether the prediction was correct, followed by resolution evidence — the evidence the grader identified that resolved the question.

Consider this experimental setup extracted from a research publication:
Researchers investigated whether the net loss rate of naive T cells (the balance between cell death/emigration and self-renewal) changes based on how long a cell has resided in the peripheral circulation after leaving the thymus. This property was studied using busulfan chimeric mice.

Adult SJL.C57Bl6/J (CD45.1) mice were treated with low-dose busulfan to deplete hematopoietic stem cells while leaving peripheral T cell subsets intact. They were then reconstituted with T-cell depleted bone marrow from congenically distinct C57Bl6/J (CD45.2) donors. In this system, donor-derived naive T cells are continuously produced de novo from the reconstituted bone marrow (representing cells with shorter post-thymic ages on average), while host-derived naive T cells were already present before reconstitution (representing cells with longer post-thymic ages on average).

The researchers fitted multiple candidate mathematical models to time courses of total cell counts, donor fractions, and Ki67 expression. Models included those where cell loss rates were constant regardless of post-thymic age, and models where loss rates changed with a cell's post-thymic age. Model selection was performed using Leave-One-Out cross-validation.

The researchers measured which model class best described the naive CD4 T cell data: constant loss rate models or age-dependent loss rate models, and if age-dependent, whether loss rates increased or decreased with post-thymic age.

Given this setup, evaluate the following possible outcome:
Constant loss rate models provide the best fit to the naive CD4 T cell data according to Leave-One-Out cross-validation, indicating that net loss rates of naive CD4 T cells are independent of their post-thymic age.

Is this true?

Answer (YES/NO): NO